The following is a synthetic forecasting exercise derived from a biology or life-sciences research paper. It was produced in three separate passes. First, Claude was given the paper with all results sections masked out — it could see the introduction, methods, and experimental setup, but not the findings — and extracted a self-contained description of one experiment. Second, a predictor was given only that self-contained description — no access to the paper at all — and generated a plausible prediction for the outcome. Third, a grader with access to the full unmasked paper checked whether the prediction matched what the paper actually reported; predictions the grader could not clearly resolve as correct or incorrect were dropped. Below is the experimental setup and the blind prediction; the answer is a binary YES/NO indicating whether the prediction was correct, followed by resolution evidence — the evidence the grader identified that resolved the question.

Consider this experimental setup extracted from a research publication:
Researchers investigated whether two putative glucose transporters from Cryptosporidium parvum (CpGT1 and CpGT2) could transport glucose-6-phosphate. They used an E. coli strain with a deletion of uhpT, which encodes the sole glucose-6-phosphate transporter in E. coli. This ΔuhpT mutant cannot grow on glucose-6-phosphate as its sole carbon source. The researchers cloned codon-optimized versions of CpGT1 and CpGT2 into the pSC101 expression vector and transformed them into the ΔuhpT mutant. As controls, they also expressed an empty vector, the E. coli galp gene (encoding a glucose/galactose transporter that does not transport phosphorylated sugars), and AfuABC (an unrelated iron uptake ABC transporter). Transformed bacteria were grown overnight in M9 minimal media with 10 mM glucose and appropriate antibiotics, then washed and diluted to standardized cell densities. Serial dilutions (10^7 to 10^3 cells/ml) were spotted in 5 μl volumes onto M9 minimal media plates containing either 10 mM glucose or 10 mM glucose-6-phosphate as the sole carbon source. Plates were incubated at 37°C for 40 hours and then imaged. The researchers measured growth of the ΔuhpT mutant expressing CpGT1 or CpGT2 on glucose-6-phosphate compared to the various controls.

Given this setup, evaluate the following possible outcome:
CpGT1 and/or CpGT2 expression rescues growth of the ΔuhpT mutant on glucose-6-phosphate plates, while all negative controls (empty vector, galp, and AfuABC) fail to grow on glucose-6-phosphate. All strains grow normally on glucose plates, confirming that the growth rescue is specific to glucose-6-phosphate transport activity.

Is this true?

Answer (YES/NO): NO